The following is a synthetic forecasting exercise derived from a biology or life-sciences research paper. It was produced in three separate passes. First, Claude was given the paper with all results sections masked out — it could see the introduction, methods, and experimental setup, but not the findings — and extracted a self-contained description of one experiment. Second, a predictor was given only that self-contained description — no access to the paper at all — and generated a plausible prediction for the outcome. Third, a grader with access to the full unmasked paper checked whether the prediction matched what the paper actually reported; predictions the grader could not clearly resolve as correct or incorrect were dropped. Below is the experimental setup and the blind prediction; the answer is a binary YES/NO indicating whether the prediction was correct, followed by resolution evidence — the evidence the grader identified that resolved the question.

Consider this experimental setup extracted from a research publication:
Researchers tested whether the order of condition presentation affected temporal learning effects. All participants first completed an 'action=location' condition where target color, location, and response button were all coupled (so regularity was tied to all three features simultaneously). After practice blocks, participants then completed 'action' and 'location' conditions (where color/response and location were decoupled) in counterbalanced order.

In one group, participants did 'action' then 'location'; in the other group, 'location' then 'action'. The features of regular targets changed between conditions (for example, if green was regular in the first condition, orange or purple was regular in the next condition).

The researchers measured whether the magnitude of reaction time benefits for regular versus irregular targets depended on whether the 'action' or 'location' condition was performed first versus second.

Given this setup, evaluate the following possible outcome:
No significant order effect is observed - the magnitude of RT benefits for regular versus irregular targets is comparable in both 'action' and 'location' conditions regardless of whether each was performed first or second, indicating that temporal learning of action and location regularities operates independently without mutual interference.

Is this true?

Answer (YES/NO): YES